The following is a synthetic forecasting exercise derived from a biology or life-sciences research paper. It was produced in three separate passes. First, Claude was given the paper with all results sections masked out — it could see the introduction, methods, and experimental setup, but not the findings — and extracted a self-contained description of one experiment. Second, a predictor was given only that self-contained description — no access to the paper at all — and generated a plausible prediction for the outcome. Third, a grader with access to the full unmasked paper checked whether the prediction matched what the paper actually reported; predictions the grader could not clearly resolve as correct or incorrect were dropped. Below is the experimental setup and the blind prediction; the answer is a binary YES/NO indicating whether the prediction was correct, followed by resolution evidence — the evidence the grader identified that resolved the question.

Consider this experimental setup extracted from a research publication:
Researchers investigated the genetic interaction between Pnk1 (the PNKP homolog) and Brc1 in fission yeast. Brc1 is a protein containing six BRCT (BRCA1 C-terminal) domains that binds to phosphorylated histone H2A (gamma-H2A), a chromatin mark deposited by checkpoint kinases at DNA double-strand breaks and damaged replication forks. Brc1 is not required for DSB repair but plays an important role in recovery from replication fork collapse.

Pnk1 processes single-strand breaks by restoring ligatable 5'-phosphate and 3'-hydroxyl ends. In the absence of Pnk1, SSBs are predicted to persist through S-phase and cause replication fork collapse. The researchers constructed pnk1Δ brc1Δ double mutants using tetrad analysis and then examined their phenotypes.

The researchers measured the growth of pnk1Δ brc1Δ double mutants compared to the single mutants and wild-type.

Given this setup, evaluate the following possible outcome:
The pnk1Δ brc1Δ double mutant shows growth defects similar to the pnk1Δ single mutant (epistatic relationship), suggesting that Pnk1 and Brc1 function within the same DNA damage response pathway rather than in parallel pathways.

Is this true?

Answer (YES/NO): NO